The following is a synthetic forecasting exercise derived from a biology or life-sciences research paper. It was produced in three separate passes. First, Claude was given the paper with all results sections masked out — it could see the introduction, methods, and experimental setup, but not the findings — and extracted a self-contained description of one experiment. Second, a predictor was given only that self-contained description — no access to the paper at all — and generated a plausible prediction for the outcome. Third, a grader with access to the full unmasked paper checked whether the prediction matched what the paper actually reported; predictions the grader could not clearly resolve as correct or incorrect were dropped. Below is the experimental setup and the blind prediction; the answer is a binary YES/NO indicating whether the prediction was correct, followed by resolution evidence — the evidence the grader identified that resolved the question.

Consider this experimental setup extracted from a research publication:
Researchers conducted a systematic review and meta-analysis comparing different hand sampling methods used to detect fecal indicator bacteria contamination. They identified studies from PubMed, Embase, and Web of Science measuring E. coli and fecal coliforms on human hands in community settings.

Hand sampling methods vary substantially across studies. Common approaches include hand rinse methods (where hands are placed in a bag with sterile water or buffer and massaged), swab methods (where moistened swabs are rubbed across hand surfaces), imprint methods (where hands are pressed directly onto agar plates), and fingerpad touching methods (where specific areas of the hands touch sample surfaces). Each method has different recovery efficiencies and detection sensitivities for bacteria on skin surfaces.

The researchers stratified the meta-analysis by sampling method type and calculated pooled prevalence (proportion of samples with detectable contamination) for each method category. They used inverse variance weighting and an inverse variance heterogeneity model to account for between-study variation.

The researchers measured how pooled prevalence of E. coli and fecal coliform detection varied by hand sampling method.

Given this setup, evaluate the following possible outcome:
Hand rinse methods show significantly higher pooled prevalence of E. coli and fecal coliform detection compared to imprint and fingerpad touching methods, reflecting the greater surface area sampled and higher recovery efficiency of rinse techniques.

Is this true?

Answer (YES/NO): NO